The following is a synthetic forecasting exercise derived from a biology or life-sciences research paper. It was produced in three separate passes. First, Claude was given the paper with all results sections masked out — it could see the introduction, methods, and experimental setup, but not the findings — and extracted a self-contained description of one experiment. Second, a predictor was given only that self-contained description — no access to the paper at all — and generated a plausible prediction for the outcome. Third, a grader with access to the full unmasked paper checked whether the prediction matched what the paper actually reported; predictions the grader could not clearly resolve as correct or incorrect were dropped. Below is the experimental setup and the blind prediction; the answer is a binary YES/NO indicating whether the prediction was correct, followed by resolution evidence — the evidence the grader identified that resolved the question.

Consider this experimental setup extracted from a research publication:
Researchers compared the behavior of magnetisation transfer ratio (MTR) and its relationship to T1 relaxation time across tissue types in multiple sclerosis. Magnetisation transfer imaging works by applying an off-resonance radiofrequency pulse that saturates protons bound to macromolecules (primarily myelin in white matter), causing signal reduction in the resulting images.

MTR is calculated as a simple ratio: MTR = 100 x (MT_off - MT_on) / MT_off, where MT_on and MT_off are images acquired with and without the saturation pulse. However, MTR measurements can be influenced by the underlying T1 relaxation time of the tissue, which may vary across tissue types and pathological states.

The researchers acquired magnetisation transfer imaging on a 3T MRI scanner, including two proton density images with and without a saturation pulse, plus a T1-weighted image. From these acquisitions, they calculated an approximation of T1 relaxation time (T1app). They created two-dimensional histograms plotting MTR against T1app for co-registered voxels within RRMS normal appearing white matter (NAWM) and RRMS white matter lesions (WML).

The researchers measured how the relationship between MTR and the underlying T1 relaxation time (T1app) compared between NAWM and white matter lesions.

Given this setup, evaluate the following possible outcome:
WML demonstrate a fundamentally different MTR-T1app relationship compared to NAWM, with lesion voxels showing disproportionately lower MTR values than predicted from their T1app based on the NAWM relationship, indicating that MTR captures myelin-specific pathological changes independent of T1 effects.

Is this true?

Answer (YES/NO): NO